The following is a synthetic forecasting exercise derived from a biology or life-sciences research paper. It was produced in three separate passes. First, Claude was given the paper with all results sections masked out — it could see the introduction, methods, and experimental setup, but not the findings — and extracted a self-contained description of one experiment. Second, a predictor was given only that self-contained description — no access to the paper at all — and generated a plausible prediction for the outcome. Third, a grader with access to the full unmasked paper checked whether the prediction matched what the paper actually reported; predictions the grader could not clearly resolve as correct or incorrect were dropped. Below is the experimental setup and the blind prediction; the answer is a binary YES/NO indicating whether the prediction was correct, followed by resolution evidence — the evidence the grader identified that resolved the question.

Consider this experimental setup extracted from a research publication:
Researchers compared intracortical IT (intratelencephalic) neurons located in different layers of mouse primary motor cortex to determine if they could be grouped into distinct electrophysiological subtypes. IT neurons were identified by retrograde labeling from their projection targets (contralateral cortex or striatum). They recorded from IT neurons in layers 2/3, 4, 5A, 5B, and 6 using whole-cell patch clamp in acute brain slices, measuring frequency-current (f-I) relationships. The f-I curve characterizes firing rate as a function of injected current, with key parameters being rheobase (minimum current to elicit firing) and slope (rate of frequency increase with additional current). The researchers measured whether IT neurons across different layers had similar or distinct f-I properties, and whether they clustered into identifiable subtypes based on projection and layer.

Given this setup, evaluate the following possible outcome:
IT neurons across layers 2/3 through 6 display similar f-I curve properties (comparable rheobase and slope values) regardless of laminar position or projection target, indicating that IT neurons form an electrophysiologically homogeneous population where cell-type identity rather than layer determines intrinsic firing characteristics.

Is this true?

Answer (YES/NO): NO